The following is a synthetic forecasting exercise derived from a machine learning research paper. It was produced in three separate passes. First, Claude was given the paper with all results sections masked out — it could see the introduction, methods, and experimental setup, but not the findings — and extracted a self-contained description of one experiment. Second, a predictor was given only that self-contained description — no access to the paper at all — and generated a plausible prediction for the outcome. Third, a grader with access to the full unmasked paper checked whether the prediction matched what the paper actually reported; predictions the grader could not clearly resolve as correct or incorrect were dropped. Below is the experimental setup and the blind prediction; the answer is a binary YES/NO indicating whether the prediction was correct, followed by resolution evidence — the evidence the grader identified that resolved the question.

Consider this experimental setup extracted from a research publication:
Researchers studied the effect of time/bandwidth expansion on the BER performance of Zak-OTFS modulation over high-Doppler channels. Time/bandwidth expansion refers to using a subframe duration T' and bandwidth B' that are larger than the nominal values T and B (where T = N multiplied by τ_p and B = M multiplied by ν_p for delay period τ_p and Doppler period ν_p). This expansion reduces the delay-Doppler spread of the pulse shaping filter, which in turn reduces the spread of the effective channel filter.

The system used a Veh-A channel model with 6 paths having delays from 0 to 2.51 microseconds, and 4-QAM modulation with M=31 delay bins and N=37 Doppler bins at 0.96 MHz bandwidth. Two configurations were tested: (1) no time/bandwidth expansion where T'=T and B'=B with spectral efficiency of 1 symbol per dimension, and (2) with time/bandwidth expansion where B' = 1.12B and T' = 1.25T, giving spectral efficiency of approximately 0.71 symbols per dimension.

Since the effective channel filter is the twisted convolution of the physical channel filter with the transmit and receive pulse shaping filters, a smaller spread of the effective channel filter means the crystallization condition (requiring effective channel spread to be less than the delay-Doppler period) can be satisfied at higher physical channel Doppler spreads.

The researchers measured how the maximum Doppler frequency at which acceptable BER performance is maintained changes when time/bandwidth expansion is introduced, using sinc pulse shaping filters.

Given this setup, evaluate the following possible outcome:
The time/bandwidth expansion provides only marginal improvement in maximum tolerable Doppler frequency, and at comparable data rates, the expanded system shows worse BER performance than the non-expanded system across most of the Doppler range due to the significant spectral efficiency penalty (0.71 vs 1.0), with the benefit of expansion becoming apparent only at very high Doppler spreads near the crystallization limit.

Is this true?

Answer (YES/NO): NO